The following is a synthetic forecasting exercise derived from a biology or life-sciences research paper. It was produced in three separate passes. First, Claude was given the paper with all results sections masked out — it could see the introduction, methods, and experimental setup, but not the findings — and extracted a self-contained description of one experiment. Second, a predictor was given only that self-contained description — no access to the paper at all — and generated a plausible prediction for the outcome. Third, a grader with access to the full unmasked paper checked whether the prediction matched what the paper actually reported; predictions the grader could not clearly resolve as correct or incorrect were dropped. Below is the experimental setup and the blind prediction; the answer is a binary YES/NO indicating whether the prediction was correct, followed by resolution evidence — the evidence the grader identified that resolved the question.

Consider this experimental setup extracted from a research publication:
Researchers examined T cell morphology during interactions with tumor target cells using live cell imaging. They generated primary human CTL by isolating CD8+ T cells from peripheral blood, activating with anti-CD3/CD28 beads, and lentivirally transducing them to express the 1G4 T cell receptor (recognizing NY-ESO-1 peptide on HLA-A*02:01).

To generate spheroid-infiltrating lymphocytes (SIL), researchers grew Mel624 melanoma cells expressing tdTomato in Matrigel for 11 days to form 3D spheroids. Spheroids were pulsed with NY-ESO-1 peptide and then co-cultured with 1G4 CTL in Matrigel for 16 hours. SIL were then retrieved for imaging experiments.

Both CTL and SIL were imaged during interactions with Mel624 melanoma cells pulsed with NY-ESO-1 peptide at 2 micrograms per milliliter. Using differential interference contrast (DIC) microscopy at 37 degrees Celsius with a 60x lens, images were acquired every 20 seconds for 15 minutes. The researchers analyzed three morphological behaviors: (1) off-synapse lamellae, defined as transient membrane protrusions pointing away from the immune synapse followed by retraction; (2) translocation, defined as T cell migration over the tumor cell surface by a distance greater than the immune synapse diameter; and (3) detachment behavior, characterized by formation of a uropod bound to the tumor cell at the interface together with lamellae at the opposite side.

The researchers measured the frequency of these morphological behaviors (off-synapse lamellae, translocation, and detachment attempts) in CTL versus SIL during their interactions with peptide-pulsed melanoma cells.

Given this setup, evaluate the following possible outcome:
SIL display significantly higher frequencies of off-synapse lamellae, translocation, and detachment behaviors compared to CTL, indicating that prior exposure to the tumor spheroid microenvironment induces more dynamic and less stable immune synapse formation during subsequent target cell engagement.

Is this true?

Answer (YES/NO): YES